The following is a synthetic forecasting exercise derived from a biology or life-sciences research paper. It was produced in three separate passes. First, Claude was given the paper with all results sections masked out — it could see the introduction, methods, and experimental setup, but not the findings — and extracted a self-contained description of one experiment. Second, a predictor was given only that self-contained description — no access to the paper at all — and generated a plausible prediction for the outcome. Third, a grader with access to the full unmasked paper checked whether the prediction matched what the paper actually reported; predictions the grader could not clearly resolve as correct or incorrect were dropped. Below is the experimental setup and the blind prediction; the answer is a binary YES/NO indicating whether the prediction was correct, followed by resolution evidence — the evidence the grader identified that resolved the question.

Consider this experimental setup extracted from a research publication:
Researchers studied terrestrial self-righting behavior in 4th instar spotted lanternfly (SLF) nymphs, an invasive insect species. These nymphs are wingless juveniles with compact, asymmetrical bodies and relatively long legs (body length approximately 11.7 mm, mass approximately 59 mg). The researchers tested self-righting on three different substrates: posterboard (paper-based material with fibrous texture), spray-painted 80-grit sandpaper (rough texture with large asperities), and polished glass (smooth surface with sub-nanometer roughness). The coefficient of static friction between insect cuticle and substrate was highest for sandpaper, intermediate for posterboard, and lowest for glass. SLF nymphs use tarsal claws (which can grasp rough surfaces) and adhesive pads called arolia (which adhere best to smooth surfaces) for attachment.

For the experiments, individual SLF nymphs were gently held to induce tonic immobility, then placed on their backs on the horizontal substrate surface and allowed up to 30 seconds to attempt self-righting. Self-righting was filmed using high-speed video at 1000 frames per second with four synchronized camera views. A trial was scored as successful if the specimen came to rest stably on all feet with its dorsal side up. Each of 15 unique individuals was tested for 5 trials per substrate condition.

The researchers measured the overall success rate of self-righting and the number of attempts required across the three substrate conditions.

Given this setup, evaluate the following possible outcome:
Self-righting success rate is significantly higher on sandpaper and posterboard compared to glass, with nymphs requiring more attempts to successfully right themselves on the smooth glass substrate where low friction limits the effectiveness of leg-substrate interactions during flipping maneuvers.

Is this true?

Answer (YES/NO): NO